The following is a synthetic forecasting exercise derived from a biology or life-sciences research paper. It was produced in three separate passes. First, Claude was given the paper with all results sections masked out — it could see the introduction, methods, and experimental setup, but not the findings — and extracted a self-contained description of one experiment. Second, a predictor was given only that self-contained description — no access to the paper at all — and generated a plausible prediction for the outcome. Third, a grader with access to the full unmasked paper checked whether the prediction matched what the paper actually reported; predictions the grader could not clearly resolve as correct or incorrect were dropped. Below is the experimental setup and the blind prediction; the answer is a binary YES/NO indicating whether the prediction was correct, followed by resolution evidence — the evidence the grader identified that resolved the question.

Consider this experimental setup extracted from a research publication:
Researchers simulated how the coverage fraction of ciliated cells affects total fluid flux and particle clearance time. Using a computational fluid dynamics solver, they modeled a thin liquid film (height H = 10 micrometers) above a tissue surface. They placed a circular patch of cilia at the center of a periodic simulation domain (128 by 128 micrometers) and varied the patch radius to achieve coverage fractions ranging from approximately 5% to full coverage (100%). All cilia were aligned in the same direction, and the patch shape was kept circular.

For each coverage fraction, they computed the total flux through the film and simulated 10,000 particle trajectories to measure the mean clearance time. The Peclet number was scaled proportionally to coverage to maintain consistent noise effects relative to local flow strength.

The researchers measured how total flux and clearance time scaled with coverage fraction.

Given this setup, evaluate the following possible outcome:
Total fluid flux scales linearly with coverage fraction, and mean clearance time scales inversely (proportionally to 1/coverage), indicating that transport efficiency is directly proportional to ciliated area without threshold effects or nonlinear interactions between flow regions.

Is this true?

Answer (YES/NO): NO